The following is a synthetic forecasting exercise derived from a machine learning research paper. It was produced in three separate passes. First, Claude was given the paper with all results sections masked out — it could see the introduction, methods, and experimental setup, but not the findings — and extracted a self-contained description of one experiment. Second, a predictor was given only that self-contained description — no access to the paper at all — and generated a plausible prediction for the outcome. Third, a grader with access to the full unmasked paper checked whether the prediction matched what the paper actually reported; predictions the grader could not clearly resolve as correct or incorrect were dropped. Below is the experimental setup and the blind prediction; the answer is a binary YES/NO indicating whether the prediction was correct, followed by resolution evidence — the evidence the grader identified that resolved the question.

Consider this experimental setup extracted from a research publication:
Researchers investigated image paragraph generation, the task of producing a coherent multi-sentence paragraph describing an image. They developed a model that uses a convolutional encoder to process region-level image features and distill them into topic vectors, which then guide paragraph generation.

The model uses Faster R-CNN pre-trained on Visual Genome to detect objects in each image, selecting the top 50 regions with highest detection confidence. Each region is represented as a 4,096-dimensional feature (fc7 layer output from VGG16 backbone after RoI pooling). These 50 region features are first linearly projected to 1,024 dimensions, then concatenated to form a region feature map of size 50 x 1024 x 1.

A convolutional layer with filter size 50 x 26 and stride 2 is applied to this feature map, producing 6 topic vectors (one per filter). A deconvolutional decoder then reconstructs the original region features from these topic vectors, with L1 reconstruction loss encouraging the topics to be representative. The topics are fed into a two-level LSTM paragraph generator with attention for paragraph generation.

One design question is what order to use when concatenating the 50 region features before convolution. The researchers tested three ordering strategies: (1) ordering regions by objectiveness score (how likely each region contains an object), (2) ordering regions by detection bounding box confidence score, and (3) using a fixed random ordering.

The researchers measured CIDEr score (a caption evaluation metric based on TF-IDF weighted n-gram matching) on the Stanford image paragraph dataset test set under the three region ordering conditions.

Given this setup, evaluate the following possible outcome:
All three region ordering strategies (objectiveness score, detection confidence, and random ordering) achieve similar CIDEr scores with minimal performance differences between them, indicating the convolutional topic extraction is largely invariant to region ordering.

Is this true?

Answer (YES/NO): YES